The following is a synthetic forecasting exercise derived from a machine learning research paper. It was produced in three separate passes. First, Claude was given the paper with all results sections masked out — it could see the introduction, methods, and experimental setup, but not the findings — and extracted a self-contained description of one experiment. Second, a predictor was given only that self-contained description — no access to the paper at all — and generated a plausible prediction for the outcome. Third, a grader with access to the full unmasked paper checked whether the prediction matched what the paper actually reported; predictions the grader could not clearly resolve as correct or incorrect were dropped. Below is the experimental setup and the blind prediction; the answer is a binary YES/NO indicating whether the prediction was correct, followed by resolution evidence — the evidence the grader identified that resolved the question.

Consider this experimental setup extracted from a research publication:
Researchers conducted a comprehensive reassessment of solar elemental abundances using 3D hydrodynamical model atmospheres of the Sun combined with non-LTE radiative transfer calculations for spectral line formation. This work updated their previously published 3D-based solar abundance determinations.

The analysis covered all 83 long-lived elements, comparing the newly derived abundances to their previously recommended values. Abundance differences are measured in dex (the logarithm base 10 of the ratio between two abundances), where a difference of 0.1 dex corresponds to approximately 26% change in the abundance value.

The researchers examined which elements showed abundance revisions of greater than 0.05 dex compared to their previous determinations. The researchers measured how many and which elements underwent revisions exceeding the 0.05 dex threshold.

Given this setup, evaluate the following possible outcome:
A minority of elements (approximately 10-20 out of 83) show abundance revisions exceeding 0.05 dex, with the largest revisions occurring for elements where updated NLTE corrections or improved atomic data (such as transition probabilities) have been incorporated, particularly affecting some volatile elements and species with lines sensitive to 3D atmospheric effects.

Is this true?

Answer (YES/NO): YES